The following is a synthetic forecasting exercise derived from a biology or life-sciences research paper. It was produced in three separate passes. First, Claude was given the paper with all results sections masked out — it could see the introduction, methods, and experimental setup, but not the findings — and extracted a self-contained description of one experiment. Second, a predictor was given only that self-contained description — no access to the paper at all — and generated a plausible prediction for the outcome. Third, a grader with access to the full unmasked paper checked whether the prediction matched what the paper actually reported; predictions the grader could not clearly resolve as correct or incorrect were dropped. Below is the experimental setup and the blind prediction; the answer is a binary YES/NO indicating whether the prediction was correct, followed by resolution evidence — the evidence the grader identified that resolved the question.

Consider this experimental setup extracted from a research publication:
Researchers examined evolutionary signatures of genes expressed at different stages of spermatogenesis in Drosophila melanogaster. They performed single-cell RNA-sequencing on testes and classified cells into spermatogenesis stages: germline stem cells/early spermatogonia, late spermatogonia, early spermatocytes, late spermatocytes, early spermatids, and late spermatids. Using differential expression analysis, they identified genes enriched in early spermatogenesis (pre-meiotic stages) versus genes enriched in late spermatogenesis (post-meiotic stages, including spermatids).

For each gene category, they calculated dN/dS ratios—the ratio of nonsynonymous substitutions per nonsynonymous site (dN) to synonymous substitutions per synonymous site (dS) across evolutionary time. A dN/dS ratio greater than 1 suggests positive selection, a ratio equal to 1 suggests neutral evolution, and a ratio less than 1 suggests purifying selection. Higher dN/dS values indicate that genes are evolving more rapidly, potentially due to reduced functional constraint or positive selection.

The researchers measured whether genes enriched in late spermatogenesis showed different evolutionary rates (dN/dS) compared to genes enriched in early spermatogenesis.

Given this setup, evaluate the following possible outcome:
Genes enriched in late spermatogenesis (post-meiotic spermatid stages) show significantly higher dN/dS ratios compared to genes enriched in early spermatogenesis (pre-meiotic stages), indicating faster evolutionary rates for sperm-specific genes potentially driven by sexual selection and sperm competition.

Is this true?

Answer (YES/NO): YES